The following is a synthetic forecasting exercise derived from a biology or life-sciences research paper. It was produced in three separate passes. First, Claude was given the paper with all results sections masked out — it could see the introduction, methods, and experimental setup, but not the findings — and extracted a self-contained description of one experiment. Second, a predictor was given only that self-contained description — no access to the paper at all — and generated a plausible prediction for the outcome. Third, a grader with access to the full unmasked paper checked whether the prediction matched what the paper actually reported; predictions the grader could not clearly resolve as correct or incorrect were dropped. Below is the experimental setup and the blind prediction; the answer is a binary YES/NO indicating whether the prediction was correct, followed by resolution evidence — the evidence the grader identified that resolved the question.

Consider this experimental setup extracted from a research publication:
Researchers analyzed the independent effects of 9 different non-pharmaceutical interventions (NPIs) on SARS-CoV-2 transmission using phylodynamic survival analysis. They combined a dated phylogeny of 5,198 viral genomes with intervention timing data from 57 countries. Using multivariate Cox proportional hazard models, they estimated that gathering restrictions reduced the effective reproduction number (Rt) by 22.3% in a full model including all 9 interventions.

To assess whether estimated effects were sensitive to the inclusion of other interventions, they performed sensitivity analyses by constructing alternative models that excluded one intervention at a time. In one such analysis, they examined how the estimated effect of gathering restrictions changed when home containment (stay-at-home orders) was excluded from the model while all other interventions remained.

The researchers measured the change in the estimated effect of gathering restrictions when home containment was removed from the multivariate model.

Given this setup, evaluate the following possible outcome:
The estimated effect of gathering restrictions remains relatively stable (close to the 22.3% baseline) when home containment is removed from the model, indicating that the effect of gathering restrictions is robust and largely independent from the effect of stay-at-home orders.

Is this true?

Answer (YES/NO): NO